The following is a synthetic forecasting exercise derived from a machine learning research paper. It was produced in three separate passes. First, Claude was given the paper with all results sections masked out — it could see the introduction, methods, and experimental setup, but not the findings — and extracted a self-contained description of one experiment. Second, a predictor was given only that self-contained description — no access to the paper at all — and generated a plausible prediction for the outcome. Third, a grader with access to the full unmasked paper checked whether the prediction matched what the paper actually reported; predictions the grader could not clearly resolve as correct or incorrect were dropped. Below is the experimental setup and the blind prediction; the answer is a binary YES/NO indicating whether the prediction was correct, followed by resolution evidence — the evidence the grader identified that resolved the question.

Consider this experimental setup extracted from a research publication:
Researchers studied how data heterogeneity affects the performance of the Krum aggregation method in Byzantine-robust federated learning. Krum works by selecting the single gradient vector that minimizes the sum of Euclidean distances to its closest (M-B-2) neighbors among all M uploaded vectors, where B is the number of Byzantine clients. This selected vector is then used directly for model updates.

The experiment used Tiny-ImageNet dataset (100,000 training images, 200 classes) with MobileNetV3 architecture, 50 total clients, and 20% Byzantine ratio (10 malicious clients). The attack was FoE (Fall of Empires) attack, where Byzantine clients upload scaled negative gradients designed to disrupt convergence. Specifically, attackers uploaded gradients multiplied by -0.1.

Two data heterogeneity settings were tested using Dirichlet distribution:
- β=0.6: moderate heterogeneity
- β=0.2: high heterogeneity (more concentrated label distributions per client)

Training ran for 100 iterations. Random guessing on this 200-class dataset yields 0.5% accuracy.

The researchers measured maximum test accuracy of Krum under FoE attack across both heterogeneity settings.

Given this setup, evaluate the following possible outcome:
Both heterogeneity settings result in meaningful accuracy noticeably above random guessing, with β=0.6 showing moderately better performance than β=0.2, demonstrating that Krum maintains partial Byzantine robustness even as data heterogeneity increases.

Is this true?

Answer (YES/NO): NO